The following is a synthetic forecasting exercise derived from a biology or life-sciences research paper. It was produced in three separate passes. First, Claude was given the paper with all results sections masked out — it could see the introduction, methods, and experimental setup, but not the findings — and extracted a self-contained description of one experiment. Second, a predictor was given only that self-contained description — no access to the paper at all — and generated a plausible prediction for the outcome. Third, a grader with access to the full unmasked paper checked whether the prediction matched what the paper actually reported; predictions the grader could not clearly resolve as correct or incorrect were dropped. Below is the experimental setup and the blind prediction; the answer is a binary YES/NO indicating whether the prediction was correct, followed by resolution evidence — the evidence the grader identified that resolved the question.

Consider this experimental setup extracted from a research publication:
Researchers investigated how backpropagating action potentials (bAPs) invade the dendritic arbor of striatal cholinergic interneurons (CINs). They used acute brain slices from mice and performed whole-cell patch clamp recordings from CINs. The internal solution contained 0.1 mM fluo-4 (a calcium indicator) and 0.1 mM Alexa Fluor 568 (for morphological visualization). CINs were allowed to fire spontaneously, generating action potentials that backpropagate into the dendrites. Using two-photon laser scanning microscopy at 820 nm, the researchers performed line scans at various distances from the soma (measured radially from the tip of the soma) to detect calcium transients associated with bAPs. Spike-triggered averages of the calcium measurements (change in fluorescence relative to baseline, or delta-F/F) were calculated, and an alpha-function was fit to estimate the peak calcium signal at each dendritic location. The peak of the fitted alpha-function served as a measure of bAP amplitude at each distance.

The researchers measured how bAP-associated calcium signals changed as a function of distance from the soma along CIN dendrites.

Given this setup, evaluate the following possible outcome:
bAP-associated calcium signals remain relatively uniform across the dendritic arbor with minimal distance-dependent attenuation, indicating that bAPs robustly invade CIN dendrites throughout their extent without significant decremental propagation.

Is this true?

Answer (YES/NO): NO